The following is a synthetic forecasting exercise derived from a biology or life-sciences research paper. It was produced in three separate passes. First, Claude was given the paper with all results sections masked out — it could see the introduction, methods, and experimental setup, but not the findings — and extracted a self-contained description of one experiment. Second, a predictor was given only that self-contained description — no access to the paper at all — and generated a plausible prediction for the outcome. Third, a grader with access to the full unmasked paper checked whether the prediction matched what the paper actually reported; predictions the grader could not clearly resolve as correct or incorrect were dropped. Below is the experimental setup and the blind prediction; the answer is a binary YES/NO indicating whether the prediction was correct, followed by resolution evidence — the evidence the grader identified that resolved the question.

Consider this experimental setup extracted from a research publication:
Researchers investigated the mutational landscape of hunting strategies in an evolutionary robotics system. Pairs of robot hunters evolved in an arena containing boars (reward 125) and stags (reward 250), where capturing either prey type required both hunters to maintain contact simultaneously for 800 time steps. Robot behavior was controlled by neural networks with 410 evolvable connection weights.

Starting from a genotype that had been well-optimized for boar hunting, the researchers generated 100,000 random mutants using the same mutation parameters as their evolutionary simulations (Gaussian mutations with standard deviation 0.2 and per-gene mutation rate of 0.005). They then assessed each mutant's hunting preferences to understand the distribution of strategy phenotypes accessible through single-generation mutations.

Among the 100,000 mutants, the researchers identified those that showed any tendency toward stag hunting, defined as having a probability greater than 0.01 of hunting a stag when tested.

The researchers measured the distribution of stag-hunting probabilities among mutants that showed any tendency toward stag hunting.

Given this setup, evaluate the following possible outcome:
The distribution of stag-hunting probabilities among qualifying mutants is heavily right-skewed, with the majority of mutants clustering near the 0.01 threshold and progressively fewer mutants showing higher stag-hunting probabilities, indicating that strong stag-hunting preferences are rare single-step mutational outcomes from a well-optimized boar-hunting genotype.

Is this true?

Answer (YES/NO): YES